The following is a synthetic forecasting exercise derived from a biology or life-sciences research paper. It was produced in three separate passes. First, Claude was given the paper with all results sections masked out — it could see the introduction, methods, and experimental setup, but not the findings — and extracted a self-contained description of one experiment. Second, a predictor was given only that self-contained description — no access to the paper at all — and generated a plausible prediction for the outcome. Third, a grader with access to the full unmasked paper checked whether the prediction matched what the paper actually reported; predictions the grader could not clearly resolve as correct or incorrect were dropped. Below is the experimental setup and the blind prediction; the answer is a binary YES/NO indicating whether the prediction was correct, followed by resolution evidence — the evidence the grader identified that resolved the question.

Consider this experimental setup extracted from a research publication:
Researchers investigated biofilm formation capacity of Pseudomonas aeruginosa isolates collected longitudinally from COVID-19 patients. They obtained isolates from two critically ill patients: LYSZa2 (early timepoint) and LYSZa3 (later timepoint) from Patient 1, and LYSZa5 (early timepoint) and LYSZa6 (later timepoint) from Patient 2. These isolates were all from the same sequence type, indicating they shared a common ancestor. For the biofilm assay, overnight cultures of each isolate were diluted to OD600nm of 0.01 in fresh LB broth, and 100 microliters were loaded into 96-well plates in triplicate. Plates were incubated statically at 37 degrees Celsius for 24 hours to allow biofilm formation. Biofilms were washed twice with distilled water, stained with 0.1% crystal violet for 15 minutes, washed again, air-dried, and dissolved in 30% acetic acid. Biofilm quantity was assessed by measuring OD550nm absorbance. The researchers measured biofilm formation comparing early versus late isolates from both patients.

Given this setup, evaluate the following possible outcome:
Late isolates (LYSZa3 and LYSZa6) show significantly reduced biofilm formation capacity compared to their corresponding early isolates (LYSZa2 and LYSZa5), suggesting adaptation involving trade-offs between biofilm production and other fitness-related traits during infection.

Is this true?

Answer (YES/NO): NO